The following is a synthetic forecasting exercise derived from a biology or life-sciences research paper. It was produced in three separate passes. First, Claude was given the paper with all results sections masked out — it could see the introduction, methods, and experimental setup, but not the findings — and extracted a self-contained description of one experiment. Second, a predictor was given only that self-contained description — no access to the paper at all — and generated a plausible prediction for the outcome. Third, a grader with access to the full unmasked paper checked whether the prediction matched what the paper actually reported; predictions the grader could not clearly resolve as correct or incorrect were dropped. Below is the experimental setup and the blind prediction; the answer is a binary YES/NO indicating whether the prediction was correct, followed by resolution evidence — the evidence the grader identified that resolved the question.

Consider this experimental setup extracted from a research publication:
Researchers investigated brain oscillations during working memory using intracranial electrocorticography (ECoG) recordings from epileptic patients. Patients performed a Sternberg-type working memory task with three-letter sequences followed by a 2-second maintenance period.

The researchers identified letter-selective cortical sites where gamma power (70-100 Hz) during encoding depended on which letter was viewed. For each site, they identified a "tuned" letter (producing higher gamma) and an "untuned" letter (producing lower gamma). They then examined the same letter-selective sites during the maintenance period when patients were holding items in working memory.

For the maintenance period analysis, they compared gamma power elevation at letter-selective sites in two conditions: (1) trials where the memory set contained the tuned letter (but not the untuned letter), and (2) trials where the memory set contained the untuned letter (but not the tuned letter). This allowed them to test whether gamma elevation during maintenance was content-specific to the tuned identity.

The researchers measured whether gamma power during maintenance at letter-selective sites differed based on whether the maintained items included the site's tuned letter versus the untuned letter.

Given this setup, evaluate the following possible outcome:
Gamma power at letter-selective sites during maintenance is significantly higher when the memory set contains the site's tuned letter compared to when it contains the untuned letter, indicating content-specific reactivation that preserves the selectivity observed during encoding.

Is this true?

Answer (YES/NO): NO